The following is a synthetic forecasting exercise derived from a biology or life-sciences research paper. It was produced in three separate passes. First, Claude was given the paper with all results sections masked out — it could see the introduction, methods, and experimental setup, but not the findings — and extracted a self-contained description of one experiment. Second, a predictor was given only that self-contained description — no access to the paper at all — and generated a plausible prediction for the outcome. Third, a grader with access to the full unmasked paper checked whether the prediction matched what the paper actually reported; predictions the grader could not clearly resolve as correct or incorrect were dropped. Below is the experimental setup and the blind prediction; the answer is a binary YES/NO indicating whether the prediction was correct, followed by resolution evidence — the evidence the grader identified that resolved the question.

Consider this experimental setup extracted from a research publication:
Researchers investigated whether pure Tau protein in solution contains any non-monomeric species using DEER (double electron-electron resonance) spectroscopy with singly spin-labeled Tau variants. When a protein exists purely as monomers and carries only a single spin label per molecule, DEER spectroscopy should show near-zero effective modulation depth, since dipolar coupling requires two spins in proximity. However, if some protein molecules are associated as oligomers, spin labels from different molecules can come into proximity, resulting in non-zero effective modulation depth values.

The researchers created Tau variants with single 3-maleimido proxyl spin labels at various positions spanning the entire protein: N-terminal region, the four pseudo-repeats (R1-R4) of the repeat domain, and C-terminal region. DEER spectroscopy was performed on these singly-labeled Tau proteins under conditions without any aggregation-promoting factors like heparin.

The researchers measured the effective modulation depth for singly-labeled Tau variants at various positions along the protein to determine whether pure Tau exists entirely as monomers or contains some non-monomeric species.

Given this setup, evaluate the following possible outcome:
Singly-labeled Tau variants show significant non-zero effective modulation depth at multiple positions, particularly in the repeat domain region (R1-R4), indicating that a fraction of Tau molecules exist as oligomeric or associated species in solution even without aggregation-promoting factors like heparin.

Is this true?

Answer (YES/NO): NO